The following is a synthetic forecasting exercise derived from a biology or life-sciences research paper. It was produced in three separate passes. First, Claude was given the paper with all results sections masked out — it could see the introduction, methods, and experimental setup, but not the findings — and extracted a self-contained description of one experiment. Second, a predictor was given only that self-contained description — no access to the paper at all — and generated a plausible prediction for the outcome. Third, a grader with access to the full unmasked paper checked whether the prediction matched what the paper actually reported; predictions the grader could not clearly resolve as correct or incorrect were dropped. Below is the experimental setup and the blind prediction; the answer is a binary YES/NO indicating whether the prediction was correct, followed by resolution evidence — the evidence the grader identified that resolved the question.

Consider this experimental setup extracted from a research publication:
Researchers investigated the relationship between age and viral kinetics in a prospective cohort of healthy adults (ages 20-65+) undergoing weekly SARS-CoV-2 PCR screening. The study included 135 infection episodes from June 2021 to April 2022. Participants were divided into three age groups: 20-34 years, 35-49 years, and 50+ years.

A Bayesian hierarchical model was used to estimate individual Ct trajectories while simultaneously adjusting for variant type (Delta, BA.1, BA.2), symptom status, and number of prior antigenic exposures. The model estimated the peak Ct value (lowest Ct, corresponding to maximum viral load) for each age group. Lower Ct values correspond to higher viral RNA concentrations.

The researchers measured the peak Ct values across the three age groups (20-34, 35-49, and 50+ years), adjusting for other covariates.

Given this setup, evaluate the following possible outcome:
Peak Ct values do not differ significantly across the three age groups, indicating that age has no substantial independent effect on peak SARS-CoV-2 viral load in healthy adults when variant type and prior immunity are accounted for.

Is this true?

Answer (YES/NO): NO